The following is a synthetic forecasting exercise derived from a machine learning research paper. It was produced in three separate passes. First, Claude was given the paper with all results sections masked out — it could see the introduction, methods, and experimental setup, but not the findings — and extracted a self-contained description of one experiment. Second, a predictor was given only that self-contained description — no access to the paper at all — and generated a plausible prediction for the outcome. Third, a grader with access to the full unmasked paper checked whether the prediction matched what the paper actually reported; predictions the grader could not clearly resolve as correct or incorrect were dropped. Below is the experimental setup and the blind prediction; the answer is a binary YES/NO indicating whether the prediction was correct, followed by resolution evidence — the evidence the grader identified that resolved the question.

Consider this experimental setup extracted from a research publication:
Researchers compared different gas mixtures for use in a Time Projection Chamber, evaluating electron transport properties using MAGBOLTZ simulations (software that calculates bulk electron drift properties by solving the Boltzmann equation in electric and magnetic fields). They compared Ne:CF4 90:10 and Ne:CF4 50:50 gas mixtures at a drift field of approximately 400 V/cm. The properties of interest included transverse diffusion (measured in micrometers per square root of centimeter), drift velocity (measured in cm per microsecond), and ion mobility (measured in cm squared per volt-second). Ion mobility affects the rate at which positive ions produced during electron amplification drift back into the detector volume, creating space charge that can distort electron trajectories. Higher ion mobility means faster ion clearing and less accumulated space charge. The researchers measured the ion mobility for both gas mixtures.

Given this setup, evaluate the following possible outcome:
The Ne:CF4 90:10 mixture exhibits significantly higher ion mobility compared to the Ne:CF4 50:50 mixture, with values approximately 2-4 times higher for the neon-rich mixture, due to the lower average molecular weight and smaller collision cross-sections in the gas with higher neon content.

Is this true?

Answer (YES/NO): NO